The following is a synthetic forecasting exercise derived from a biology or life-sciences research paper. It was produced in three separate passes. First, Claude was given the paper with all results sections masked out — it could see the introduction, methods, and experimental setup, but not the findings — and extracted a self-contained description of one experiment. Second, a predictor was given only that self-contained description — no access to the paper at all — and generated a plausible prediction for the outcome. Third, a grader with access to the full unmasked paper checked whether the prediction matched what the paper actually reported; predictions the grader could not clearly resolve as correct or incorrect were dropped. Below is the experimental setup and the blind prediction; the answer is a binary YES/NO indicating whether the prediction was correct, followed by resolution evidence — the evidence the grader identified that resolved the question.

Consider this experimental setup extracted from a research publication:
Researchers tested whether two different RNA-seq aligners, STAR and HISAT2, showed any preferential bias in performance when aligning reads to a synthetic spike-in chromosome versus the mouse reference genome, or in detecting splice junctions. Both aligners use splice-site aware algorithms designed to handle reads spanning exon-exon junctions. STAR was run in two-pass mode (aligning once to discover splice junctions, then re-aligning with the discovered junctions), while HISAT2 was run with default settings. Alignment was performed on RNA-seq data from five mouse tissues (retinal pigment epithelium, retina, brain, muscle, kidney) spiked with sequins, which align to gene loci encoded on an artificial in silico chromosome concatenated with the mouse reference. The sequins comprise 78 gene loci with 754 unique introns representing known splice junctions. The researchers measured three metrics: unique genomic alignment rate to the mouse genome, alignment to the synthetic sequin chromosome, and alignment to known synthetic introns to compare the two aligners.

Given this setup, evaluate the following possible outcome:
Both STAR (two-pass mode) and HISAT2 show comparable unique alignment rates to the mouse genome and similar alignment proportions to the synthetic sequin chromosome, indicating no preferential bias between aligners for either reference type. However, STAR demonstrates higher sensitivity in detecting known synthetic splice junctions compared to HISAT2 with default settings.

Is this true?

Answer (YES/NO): NO